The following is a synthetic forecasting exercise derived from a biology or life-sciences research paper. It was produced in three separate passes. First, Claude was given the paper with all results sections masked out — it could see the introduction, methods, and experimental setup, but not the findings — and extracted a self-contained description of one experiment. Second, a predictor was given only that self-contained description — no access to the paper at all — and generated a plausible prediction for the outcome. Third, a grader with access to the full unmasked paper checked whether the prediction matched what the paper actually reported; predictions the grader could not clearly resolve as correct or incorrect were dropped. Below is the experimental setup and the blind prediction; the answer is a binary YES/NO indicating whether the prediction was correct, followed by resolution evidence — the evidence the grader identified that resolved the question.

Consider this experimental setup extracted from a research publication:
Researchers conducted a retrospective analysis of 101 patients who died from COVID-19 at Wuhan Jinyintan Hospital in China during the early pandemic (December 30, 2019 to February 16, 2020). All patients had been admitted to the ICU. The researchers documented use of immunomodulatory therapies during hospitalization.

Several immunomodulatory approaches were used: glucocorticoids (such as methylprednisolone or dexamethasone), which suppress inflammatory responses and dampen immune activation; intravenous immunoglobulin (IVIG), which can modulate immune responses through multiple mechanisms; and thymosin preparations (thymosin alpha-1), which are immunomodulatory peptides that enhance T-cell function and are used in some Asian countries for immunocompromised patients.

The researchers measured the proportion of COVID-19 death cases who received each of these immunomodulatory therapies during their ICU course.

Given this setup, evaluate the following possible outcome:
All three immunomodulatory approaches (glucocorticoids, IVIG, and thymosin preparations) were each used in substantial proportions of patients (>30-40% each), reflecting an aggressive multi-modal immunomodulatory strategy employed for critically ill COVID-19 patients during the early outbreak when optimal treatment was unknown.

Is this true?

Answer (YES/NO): YES